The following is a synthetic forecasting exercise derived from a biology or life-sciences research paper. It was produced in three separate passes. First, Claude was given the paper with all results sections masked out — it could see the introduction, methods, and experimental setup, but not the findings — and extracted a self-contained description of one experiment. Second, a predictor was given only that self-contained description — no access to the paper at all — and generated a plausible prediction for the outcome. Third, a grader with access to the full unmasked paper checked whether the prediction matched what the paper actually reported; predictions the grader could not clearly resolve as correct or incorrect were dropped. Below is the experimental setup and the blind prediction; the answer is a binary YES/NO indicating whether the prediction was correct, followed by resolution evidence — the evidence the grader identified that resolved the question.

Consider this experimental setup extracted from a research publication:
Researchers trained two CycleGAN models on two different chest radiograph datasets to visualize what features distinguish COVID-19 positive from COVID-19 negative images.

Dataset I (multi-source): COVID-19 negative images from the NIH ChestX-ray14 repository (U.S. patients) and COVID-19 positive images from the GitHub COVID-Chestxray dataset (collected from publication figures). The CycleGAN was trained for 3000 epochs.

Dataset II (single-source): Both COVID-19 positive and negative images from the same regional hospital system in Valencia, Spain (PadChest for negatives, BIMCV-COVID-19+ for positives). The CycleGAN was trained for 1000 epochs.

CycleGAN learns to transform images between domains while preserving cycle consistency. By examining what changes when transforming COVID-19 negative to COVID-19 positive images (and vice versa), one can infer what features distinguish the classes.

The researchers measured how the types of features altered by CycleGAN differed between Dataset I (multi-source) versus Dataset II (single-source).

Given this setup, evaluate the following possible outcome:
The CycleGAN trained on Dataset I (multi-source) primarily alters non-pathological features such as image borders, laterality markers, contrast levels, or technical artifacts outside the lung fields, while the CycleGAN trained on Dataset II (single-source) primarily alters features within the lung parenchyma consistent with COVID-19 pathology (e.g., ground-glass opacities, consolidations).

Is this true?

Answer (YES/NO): NO